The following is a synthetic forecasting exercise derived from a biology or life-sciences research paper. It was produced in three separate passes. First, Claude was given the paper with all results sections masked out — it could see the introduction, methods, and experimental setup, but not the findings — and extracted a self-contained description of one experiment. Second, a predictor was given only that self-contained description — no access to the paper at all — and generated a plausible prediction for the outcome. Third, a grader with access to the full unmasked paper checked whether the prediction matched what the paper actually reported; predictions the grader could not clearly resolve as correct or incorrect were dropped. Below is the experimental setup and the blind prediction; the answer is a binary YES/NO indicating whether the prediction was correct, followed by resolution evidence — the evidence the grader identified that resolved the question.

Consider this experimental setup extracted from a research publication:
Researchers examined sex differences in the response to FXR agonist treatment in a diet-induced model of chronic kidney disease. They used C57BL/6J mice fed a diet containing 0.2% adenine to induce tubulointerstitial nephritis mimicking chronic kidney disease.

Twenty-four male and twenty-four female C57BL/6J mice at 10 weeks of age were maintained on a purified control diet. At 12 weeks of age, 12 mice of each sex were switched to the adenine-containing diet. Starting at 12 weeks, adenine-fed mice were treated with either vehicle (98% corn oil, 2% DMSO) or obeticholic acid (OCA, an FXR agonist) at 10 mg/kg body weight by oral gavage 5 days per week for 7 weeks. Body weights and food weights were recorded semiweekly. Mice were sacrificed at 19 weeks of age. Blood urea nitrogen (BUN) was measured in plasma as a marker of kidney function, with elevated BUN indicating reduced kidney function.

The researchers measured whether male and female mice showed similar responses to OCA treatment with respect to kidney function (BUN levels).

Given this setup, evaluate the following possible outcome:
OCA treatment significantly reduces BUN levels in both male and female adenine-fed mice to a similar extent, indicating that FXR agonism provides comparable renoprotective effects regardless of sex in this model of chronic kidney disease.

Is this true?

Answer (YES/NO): NO